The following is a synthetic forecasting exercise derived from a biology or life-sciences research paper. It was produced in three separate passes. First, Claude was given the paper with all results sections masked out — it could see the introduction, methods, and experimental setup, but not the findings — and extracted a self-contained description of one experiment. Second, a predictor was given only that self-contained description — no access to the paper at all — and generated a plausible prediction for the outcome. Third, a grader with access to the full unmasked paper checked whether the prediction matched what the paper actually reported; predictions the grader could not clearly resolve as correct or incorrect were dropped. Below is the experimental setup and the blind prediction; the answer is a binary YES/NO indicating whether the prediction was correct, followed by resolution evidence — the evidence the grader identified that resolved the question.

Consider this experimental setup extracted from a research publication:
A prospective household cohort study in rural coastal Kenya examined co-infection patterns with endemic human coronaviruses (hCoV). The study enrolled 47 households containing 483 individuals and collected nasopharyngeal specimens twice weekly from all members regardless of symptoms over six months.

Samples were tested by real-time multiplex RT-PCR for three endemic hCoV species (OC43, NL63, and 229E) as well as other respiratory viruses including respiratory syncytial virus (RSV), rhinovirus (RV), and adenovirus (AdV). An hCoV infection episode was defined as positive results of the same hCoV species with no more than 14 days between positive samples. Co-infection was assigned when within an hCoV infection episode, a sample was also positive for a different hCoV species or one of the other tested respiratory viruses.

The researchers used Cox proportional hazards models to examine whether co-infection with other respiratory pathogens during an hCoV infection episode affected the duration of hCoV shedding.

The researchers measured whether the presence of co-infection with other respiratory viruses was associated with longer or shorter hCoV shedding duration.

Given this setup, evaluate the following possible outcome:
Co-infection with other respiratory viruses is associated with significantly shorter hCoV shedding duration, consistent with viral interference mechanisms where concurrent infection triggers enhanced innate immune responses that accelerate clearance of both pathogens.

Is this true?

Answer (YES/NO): NO